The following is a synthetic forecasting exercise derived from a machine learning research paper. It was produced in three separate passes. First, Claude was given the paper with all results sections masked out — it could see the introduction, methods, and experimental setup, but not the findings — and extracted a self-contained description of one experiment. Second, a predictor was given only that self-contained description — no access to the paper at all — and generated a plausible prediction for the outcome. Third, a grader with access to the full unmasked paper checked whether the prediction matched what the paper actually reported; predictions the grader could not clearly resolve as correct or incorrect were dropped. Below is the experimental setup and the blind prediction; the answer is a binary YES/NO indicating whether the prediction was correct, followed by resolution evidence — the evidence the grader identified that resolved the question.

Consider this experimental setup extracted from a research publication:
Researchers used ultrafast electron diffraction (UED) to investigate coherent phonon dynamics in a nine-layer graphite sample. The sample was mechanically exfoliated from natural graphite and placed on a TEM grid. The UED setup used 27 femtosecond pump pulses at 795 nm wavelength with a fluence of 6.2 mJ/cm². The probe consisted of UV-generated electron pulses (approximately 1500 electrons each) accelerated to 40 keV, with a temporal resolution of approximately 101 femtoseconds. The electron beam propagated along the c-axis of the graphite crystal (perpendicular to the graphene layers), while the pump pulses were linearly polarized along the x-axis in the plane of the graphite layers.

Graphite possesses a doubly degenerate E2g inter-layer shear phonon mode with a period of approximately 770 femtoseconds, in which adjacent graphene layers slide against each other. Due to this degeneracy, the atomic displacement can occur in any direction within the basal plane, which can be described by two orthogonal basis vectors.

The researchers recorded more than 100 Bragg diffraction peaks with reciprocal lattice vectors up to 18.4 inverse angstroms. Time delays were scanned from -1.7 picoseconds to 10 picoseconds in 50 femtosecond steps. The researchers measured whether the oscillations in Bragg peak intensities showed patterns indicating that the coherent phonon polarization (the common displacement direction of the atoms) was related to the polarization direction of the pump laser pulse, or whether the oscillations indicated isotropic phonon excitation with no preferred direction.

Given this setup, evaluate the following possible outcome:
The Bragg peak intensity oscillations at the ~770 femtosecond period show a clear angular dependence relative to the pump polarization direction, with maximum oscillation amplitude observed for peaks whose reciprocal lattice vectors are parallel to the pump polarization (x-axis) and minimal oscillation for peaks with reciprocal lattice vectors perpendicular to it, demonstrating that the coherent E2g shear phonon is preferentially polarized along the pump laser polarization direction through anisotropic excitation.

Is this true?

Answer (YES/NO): NO